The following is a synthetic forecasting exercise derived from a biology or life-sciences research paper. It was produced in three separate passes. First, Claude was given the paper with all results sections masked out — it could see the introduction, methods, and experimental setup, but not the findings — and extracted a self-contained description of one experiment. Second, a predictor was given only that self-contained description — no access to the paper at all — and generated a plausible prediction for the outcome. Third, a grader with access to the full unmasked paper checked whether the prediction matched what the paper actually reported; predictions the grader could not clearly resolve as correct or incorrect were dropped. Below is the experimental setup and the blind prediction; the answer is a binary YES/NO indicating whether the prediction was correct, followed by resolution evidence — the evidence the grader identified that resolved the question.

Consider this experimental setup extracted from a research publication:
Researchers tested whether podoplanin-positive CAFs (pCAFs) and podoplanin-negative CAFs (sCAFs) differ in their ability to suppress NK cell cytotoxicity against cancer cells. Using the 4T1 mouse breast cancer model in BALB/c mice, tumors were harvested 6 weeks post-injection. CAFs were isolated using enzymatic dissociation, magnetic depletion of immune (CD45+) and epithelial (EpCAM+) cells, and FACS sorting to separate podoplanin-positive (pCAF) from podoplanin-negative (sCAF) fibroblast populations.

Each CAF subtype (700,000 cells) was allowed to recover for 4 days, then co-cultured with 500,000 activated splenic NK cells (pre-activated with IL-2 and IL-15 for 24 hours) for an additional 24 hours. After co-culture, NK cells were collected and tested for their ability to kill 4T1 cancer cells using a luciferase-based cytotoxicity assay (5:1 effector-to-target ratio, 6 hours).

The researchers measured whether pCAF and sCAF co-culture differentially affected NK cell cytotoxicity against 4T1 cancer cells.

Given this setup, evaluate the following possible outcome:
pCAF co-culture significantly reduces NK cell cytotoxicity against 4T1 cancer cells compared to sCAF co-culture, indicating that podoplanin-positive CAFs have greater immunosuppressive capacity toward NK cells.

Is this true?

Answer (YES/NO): YES